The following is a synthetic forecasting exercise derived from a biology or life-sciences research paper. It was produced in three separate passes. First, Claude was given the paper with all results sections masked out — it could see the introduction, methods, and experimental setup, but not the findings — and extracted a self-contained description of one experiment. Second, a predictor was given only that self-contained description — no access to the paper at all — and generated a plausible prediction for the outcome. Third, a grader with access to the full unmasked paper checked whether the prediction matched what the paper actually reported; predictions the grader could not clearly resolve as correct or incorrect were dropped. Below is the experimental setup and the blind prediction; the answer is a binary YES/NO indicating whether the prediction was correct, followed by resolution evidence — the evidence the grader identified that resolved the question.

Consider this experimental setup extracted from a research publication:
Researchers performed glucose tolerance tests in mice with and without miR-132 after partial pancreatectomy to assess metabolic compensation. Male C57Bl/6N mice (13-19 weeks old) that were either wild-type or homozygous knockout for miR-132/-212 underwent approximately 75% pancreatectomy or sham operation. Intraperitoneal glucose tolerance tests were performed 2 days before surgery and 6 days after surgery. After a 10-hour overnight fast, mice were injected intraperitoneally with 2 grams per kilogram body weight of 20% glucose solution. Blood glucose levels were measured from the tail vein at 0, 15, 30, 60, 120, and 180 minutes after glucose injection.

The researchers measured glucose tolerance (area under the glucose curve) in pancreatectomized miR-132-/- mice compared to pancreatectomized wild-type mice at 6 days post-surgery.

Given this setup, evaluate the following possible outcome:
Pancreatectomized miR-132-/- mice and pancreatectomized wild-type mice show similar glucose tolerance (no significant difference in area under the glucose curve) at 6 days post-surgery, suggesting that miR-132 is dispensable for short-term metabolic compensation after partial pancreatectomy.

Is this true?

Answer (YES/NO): YES